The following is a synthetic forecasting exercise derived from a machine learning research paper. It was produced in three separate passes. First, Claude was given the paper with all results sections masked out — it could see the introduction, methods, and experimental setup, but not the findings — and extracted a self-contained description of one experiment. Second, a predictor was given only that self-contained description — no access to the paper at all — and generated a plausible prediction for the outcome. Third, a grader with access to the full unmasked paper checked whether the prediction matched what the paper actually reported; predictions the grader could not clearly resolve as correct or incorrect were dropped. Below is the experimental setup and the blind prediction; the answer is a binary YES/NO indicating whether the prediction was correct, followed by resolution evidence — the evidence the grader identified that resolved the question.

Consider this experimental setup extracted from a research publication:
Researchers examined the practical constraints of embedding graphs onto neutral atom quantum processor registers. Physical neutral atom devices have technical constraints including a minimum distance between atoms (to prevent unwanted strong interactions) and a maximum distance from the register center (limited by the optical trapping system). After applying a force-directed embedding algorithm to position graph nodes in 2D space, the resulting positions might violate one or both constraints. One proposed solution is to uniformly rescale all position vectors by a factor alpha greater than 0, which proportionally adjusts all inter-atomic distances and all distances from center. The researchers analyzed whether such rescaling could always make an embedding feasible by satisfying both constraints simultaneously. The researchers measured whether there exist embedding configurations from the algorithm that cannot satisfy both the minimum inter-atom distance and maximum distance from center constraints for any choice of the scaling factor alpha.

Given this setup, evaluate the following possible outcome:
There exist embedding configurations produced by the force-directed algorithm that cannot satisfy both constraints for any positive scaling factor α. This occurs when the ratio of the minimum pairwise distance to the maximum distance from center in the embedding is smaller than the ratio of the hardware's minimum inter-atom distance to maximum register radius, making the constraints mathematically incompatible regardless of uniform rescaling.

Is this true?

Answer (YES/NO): YES